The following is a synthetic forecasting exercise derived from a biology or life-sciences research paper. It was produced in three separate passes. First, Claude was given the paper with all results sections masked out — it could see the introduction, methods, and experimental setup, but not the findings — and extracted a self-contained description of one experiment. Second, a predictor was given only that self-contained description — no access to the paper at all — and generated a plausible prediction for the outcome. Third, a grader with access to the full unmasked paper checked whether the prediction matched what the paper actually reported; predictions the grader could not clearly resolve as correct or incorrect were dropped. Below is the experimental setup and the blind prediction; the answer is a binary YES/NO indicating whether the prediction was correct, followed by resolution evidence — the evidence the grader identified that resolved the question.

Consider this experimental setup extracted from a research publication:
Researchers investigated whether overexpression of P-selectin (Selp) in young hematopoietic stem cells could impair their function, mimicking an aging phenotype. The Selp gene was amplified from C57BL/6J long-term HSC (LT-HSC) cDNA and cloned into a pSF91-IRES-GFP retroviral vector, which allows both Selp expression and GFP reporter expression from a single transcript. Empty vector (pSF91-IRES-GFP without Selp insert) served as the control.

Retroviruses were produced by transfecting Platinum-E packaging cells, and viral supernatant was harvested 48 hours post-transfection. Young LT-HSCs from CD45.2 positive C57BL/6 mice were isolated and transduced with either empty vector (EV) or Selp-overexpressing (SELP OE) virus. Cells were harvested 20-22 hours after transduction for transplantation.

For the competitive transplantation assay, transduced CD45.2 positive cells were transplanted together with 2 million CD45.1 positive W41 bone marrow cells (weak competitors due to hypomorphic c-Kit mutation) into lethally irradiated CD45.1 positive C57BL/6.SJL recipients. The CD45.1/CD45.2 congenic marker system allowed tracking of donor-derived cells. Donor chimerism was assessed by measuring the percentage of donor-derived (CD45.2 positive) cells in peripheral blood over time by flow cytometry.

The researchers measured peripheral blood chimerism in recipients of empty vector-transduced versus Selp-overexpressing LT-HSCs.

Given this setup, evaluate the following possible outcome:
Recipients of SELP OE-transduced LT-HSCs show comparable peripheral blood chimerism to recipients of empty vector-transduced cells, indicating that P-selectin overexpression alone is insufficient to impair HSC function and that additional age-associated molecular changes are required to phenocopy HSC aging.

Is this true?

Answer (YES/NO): NO